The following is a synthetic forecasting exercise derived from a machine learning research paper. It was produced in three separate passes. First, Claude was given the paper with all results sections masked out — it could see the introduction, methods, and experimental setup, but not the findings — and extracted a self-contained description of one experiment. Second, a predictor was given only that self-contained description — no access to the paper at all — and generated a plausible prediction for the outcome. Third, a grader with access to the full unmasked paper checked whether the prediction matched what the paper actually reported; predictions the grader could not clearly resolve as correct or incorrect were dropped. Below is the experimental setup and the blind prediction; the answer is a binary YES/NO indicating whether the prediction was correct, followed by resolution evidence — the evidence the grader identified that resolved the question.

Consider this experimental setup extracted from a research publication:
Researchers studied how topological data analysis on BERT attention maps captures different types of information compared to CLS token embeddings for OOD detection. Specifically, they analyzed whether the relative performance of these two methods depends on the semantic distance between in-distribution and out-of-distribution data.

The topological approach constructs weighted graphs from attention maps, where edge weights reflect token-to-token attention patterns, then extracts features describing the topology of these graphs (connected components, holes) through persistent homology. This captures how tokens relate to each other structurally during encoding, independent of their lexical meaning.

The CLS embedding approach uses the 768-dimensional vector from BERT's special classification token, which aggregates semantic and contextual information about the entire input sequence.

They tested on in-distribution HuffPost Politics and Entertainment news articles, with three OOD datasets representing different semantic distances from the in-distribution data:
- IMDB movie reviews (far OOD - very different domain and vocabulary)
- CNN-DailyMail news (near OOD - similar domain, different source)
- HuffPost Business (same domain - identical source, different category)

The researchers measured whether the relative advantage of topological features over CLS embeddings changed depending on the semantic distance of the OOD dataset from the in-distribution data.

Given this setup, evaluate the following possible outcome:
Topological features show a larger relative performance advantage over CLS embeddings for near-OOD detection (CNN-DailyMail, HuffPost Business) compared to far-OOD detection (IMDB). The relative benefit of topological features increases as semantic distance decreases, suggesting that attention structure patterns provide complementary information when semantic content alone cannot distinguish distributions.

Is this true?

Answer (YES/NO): NO